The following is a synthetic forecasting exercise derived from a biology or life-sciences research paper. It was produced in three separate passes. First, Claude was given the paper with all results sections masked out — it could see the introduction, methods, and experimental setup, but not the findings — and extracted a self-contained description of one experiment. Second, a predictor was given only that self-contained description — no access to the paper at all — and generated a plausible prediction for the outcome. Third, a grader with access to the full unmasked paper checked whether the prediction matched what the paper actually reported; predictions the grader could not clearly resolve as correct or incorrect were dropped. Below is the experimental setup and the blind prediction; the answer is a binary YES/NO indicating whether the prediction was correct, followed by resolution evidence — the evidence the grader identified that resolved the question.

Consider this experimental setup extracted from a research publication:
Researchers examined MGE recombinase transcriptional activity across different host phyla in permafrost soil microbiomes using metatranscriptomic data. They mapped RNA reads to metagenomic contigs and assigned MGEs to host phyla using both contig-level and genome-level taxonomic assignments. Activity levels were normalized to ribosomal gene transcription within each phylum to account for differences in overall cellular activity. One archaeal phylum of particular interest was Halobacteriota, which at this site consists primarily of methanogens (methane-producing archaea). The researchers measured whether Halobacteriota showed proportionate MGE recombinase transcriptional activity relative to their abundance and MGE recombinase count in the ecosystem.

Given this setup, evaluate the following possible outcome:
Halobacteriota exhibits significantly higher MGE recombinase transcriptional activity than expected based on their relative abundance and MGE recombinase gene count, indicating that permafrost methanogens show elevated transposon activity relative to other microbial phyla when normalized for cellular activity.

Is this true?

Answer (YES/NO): YES